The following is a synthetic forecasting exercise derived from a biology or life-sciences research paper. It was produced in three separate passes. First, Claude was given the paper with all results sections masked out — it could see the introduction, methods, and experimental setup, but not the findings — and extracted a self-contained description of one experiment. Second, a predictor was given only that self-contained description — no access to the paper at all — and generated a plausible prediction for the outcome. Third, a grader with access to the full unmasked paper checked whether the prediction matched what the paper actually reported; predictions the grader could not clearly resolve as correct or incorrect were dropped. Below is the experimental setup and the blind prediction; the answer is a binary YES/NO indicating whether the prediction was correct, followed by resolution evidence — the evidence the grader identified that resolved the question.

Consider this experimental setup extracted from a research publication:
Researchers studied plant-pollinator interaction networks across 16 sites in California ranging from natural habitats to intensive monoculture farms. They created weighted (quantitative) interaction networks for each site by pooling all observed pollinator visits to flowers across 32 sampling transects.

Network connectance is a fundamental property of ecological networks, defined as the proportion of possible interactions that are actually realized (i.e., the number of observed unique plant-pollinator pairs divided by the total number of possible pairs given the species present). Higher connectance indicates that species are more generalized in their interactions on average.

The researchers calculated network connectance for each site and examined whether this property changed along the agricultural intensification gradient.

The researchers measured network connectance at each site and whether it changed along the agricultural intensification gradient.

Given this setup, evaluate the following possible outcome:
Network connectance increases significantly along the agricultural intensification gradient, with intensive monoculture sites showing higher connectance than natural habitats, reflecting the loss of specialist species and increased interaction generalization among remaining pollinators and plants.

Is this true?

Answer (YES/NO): NO